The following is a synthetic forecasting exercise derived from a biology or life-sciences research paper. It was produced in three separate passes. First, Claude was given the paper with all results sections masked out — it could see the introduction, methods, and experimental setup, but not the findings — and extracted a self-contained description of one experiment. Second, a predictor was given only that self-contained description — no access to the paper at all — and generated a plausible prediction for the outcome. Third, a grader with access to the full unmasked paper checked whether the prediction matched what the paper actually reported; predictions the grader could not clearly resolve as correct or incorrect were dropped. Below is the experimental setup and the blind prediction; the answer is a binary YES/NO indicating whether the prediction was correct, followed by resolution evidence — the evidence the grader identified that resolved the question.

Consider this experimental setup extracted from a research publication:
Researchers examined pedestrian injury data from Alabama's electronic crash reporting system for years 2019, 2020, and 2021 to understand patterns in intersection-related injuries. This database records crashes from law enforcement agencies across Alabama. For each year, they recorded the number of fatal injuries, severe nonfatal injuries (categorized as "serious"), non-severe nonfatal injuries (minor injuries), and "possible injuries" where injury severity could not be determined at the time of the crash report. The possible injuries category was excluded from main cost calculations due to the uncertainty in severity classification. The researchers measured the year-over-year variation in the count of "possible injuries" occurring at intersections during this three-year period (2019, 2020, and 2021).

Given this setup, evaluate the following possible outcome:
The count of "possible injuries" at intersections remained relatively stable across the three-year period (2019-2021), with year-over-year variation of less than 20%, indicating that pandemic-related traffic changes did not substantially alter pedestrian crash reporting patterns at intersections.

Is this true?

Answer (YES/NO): NO